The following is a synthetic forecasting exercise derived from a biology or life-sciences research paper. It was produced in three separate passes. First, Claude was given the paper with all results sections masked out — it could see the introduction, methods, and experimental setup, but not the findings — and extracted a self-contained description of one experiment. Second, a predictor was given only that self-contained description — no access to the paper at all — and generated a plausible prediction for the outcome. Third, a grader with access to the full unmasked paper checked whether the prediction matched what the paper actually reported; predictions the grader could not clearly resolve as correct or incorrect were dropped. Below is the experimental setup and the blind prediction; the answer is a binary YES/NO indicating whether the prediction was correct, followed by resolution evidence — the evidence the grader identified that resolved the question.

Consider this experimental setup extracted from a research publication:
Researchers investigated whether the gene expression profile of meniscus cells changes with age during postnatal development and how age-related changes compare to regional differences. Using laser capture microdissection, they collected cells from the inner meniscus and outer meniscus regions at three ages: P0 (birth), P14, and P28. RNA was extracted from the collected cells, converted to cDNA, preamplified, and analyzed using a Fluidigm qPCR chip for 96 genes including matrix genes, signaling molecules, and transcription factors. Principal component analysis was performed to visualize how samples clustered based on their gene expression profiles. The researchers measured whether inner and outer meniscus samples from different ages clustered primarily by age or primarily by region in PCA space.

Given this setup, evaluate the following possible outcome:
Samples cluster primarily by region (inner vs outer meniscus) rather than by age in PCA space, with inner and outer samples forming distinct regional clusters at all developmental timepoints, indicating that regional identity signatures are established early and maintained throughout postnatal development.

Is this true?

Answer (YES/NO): NO